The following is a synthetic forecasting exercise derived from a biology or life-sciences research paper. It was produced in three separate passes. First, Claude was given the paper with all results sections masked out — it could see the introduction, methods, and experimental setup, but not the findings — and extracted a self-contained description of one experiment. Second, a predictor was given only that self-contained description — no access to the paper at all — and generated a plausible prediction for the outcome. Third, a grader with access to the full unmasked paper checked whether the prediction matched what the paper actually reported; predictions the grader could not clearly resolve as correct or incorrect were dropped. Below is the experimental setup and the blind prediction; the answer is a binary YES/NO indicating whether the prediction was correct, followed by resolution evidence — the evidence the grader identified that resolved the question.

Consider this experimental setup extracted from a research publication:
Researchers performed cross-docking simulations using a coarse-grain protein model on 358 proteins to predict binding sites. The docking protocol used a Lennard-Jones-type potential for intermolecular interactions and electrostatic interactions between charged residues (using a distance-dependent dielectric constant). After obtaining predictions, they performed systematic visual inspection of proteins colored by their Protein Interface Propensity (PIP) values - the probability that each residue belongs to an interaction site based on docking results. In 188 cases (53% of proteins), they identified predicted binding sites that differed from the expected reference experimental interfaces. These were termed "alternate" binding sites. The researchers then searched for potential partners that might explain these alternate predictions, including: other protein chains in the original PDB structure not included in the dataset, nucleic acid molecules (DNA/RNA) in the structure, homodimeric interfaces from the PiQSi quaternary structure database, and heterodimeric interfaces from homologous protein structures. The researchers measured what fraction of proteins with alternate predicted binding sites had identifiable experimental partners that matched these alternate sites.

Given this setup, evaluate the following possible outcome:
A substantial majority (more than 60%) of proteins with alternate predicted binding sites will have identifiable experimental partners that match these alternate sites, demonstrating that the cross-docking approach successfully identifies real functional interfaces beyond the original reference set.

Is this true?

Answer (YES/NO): YES